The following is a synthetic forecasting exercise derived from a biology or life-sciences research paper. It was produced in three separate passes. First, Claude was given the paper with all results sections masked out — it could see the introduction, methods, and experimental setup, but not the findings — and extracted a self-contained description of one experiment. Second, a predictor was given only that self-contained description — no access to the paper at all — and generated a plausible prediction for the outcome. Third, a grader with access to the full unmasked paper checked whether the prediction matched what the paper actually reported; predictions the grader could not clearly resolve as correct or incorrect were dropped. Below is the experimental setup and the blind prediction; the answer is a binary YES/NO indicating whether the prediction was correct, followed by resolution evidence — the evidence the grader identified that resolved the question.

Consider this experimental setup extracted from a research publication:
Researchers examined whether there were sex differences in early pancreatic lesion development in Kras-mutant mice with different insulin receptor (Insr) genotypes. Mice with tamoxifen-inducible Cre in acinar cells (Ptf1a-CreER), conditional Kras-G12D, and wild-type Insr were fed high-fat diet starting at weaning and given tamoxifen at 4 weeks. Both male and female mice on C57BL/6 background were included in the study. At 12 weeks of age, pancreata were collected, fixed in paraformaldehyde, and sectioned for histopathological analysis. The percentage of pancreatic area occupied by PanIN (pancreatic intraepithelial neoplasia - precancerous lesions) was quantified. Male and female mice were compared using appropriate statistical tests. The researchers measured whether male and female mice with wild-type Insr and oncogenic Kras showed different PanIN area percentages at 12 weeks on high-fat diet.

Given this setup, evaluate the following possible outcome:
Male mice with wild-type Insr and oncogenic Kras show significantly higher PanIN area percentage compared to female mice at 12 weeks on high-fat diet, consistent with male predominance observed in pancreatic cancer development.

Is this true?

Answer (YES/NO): NO